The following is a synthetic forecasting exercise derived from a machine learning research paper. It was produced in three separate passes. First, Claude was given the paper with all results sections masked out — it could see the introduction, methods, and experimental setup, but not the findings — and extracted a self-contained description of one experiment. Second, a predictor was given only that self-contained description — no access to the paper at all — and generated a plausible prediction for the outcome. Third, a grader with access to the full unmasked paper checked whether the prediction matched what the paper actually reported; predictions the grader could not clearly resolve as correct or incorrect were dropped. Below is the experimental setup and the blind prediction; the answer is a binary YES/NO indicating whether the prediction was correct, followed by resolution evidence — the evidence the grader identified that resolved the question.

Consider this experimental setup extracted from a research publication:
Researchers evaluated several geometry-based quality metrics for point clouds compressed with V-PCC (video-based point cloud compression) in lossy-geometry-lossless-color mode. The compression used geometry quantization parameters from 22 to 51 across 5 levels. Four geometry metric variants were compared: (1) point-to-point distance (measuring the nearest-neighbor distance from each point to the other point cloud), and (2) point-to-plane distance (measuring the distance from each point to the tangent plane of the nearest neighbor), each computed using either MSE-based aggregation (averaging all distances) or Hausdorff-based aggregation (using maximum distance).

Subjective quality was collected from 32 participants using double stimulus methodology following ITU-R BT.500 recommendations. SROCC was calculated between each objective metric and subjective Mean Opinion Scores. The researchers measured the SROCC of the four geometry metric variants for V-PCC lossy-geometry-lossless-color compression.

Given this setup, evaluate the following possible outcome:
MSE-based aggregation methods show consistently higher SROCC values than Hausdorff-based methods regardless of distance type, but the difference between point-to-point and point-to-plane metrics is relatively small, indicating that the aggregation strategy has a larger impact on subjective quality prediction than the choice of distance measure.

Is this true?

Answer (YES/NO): NO